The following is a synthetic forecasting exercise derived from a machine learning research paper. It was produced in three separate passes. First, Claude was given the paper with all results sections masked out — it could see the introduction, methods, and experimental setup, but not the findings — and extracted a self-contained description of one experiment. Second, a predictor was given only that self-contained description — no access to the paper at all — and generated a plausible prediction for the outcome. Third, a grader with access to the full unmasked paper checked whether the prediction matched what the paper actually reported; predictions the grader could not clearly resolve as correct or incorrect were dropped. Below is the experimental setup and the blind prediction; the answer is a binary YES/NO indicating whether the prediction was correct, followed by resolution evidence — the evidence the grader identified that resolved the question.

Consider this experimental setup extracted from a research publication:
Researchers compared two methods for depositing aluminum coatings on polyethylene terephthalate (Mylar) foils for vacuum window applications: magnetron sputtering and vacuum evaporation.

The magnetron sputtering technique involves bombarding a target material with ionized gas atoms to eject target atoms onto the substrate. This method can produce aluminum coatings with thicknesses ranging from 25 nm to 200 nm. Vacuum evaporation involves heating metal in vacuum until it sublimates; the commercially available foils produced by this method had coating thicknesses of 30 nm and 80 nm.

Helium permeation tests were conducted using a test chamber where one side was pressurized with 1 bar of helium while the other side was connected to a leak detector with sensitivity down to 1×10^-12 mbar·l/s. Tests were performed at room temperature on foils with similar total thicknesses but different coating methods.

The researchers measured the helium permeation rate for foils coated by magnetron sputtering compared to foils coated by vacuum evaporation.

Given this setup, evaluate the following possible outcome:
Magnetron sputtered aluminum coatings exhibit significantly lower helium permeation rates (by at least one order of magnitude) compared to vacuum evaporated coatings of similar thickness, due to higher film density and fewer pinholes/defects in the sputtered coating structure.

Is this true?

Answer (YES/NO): NO